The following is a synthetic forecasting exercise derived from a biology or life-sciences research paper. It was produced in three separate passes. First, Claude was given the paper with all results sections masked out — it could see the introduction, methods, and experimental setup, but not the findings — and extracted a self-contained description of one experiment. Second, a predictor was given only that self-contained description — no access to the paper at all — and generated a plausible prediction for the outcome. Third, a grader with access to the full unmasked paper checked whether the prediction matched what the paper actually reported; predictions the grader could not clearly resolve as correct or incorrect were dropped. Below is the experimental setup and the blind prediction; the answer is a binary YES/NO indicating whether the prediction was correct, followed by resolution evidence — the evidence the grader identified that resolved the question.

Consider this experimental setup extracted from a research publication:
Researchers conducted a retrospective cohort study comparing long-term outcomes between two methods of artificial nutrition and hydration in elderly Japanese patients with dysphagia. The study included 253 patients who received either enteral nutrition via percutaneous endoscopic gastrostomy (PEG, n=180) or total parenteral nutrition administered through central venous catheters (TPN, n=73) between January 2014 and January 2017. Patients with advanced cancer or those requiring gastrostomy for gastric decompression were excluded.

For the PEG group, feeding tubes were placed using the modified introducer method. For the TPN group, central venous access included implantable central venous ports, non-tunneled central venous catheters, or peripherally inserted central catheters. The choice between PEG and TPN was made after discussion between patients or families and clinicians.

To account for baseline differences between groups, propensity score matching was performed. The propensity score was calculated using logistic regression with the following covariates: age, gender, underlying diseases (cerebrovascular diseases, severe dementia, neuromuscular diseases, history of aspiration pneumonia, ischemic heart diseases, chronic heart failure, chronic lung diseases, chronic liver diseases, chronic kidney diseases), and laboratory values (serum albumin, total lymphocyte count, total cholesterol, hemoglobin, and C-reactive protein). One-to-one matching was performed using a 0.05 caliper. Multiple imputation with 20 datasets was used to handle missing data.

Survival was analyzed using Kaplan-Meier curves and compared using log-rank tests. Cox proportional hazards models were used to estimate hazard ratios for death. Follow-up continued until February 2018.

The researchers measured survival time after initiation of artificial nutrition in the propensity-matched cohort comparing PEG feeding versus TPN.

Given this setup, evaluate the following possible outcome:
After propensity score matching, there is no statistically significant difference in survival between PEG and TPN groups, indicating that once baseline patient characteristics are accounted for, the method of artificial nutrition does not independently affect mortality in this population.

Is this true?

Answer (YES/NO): NO